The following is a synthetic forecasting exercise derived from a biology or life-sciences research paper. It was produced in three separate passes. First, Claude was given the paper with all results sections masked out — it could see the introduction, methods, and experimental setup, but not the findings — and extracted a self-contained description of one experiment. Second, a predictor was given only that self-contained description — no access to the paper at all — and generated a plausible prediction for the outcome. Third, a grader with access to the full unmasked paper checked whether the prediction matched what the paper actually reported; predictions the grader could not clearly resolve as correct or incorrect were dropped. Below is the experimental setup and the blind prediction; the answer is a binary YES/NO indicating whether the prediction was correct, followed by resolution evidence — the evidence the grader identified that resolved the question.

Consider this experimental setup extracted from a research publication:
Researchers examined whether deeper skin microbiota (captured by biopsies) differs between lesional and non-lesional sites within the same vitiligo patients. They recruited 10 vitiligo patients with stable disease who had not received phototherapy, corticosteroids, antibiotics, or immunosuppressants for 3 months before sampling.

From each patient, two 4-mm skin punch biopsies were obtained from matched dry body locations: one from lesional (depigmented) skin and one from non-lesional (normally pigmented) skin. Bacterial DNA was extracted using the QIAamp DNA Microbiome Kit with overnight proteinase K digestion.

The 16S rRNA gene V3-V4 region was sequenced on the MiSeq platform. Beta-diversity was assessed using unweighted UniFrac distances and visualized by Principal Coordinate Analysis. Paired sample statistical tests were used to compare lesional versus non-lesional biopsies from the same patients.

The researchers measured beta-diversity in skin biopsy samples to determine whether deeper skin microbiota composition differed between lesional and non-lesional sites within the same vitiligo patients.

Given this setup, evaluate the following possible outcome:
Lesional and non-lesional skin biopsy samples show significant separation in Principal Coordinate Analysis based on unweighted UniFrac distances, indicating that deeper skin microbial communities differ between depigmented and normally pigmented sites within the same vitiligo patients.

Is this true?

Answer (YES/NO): YES